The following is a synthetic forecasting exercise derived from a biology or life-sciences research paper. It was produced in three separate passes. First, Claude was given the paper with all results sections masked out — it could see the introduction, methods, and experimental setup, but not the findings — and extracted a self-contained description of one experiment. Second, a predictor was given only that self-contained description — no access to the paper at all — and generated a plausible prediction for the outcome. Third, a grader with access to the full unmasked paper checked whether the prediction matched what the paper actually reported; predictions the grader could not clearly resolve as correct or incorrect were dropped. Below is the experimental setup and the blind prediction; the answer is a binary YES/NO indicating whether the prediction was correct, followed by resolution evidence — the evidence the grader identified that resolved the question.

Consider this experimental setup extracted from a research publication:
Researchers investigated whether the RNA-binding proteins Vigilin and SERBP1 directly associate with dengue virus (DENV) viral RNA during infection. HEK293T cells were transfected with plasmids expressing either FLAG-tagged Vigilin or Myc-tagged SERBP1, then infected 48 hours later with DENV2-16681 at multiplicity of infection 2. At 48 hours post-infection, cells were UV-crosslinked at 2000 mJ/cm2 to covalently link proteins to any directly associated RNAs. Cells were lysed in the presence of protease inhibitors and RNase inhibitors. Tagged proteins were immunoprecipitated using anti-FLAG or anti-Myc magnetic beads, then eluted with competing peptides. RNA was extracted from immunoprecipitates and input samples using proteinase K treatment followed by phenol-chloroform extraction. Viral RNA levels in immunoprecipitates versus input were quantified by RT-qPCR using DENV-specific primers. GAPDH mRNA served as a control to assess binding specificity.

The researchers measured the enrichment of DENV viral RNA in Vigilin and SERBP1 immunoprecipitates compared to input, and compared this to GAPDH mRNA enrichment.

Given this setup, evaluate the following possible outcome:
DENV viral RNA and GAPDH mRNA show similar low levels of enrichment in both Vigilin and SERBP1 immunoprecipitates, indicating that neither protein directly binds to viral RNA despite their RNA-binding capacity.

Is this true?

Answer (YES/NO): NO